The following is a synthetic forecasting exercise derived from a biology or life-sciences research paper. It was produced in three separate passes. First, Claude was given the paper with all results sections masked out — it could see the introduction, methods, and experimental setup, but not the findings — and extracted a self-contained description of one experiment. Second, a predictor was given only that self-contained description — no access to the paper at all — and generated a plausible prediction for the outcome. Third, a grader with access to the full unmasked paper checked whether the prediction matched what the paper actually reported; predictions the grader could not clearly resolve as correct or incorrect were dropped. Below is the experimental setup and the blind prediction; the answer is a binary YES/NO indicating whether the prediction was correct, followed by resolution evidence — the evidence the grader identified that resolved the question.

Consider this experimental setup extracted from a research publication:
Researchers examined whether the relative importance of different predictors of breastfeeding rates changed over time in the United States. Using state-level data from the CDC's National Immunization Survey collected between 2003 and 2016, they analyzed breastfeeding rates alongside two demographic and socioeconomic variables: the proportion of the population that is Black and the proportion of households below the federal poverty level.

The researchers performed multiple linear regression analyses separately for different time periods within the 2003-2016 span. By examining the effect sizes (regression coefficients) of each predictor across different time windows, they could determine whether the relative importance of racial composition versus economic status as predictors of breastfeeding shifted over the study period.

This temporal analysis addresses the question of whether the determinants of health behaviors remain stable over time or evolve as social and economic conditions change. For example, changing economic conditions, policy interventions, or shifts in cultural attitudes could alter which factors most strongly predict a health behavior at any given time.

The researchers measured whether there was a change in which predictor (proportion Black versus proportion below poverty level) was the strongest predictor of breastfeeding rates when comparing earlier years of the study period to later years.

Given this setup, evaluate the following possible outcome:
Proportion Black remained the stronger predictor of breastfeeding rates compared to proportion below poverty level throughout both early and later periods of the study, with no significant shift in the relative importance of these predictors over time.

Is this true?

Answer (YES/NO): NO